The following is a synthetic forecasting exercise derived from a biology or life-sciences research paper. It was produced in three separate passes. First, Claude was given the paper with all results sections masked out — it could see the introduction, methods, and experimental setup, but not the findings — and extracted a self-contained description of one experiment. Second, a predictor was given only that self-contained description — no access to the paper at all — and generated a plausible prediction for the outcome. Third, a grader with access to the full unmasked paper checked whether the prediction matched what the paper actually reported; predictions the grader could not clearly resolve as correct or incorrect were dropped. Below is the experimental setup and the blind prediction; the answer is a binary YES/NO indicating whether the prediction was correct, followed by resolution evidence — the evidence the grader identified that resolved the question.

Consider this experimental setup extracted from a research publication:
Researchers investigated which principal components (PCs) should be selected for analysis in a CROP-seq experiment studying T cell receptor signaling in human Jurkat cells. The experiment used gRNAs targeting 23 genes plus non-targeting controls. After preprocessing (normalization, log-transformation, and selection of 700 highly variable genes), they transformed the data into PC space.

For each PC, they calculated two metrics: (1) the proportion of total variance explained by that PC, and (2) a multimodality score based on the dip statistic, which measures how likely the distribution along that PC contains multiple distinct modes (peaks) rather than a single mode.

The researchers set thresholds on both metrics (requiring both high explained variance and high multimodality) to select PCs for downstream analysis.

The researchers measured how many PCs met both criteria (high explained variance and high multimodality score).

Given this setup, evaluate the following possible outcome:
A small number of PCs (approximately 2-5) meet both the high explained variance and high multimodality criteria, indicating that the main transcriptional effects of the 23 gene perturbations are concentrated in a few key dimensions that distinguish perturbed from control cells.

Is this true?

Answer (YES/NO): YES